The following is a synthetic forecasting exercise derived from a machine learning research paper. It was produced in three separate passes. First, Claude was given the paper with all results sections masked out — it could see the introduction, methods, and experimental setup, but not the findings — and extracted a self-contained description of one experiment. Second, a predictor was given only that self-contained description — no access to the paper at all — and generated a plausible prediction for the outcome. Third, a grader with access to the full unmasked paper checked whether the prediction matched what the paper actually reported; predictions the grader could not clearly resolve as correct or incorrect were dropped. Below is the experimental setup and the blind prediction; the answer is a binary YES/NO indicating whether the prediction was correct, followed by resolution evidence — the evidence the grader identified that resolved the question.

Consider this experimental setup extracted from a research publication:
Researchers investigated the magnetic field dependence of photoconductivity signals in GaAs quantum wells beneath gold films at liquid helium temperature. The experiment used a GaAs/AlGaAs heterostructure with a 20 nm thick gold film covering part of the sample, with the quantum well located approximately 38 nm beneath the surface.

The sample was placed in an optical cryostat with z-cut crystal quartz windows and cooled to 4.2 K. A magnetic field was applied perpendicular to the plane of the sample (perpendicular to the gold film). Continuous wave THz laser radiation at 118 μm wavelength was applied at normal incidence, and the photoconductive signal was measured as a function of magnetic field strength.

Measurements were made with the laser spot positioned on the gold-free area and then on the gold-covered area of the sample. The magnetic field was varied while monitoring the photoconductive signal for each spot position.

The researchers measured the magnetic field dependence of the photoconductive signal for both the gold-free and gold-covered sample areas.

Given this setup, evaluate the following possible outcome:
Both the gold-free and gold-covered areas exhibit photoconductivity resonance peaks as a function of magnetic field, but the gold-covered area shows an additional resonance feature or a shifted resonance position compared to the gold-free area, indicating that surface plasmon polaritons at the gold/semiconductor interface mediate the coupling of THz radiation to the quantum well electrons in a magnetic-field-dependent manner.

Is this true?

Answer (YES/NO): NO